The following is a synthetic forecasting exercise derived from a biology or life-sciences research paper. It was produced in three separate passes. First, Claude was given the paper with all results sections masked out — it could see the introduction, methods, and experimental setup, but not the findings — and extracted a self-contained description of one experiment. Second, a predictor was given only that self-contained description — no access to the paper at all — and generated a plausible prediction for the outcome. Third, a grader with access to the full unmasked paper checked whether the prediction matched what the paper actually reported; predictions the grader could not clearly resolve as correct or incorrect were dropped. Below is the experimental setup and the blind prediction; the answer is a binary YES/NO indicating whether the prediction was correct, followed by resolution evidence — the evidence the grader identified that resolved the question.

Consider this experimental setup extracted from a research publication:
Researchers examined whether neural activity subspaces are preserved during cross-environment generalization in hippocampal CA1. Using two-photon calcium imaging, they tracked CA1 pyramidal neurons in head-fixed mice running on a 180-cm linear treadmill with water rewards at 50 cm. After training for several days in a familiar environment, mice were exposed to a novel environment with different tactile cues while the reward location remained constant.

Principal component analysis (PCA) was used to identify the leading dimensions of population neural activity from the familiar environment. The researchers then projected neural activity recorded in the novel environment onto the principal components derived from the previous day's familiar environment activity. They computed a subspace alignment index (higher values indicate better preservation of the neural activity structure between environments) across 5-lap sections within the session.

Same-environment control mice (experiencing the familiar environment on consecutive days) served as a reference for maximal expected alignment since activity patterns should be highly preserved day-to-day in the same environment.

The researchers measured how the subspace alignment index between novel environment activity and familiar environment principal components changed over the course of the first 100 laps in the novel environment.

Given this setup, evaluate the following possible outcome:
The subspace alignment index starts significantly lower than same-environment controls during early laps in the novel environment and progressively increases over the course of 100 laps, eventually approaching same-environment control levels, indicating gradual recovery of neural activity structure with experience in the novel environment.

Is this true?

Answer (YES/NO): NO